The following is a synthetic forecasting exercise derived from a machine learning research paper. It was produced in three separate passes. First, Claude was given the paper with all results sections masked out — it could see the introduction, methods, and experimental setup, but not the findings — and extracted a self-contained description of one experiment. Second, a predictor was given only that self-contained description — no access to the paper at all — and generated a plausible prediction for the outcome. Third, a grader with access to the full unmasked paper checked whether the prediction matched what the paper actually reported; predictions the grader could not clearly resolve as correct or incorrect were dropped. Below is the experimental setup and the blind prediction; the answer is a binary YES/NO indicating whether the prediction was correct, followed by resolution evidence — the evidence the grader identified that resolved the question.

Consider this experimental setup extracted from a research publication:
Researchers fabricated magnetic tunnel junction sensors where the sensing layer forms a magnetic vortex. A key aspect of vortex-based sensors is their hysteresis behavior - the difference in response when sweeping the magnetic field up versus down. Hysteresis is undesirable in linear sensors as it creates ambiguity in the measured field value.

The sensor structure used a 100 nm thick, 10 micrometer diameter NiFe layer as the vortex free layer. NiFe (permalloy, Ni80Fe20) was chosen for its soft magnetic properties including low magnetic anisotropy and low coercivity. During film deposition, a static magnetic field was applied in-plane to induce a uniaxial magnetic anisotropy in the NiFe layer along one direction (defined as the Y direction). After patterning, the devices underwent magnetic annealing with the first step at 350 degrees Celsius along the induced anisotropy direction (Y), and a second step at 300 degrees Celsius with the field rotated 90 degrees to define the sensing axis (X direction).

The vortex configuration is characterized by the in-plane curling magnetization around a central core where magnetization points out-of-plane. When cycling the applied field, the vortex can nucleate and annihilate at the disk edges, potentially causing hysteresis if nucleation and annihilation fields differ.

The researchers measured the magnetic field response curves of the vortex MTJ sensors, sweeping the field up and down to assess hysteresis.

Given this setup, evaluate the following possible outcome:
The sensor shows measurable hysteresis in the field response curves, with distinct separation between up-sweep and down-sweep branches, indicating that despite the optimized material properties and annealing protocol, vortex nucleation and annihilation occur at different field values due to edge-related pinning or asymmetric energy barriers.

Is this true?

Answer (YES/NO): NO